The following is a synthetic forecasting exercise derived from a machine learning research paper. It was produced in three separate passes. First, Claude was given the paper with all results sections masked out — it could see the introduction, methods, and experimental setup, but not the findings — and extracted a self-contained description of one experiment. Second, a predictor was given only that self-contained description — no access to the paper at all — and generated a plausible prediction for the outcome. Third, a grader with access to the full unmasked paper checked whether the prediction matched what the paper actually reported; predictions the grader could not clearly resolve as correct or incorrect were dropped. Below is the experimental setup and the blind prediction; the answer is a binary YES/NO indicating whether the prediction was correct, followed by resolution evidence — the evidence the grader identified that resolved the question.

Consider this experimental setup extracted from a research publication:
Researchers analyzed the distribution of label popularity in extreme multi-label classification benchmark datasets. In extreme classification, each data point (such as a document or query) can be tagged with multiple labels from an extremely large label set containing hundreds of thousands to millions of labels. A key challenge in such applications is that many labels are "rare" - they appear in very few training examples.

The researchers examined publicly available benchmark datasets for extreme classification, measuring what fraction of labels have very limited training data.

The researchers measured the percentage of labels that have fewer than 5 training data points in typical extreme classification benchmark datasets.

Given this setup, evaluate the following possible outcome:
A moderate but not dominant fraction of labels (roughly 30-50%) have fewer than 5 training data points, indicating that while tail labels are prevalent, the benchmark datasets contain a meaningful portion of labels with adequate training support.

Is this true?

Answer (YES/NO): NO